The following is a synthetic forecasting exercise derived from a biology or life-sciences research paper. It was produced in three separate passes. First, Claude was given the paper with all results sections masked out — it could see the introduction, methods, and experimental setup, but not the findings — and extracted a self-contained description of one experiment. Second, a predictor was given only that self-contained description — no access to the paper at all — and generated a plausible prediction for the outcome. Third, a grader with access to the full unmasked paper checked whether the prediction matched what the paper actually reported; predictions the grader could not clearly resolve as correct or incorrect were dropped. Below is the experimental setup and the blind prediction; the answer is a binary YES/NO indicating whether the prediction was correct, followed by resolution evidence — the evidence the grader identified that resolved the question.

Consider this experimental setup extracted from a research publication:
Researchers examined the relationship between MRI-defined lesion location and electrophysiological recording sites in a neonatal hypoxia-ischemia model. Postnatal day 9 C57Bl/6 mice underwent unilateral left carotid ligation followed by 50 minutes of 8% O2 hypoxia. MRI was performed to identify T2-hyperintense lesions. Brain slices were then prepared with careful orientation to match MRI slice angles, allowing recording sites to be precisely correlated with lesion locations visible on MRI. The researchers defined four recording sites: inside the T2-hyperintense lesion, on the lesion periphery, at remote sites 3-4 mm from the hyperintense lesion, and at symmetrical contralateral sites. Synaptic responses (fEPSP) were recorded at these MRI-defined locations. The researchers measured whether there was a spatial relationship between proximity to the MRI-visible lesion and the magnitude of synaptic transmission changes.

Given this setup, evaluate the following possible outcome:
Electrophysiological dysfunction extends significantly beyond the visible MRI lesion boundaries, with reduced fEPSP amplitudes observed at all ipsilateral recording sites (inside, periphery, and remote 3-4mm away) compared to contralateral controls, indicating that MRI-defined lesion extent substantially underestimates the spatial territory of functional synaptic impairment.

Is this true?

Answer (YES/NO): NO